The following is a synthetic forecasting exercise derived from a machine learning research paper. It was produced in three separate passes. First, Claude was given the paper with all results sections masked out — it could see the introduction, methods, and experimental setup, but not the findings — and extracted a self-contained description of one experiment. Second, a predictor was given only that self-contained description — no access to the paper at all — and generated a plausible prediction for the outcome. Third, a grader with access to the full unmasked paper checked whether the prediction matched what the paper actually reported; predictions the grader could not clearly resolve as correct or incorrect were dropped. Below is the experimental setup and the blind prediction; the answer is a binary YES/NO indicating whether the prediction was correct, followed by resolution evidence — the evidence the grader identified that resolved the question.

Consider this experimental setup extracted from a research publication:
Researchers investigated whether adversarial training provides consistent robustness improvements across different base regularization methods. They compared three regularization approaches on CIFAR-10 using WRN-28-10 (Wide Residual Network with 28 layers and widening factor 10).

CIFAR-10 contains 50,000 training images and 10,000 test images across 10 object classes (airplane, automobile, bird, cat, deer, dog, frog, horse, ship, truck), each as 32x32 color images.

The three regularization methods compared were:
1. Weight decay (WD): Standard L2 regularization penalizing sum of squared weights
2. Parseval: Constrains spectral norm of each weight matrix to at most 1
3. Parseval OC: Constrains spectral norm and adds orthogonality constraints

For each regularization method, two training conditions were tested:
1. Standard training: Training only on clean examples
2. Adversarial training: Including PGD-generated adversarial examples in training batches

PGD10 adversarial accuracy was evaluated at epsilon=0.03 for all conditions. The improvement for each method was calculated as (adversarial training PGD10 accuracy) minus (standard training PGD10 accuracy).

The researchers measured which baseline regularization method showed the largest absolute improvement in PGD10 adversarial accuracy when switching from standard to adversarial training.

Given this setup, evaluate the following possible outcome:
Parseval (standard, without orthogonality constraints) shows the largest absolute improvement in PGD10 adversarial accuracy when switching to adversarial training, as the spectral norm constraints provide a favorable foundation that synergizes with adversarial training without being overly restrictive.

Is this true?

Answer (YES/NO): NO